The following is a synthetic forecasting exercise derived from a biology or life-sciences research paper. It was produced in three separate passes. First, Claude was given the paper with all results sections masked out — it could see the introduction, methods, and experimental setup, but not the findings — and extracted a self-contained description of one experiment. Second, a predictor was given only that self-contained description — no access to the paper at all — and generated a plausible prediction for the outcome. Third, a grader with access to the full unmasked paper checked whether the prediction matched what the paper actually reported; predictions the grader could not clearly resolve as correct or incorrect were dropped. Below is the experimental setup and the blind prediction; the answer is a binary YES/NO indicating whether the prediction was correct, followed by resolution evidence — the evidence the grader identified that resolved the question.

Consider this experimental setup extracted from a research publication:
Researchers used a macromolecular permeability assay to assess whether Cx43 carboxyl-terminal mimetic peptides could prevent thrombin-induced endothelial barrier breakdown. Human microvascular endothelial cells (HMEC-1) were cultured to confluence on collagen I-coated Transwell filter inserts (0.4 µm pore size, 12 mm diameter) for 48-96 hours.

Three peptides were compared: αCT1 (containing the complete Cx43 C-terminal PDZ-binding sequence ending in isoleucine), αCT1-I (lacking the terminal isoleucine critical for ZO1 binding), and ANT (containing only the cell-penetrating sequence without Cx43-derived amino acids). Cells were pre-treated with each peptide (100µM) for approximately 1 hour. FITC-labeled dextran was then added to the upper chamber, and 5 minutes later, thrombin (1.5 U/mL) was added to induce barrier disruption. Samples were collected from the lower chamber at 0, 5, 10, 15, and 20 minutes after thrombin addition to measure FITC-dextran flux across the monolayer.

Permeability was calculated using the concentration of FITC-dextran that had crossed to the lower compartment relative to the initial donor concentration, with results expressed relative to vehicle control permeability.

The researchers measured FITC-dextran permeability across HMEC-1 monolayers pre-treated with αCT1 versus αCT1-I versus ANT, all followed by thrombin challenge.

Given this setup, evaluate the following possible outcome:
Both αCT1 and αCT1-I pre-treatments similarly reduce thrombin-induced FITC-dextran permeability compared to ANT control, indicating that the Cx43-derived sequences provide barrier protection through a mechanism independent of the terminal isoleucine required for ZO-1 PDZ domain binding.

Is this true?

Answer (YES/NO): NO